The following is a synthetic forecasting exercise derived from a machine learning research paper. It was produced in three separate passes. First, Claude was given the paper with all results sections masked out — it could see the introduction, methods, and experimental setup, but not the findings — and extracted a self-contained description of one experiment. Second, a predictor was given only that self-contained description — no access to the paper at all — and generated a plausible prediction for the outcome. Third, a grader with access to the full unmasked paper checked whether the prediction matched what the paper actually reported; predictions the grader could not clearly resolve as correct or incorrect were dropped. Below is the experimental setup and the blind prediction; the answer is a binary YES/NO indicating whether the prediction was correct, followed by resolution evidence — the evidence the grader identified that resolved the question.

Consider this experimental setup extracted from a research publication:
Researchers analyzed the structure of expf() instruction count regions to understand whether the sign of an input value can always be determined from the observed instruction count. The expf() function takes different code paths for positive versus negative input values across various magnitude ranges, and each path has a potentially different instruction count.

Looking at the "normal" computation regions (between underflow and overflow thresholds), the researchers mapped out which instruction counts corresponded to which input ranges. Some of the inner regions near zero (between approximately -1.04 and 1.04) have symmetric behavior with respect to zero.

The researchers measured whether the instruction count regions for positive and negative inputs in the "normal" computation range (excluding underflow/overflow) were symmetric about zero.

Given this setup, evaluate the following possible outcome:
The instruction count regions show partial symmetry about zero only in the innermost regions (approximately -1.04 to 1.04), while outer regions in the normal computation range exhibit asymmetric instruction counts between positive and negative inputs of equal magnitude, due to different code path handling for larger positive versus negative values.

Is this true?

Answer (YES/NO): YES